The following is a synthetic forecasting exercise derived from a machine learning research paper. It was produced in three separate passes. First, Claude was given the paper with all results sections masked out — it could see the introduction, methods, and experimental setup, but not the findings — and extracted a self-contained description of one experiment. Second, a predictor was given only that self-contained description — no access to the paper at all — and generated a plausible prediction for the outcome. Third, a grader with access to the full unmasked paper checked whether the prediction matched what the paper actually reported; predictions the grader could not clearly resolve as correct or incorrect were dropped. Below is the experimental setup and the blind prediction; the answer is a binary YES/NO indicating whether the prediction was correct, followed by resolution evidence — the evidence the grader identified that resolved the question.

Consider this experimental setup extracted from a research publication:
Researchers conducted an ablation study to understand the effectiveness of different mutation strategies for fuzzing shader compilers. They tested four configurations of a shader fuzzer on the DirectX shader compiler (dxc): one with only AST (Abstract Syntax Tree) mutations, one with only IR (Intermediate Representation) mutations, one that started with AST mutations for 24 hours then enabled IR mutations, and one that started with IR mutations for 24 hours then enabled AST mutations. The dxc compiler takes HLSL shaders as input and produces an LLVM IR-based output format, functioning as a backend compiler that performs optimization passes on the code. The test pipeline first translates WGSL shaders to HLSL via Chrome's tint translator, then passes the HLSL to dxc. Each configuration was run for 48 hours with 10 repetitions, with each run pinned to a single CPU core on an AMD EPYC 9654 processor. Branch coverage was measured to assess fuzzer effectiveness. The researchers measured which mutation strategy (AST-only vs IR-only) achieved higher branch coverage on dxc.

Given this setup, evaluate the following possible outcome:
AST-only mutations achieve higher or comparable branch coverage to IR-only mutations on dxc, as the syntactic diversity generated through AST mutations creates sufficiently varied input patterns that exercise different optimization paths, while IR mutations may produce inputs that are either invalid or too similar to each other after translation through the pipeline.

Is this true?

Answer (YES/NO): NO